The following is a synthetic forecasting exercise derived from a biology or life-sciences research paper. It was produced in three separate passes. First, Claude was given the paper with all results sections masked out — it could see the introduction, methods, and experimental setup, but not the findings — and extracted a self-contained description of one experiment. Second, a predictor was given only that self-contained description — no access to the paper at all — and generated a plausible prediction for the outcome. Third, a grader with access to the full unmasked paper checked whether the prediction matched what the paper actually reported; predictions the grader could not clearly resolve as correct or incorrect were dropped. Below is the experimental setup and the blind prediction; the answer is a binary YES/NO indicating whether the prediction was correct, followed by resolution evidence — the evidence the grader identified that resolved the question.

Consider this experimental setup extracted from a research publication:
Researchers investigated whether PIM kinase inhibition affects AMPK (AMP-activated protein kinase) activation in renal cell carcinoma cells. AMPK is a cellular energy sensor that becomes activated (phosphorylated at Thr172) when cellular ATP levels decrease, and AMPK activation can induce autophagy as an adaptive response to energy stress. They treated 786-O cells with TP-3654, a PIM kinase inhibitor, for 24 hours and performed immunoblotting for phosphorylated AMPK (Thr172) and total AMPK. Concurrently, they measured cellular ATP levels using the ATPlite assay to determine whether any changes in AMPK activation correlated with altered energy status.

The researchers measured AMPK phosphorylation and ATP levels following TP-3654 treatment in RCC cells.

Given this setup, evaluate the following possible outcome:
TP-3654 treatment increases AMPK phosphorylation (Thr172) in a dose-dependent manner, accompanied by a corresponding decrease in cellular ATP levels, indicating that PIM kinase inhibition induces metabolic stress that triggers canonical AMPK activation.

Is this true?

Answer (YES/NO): NO